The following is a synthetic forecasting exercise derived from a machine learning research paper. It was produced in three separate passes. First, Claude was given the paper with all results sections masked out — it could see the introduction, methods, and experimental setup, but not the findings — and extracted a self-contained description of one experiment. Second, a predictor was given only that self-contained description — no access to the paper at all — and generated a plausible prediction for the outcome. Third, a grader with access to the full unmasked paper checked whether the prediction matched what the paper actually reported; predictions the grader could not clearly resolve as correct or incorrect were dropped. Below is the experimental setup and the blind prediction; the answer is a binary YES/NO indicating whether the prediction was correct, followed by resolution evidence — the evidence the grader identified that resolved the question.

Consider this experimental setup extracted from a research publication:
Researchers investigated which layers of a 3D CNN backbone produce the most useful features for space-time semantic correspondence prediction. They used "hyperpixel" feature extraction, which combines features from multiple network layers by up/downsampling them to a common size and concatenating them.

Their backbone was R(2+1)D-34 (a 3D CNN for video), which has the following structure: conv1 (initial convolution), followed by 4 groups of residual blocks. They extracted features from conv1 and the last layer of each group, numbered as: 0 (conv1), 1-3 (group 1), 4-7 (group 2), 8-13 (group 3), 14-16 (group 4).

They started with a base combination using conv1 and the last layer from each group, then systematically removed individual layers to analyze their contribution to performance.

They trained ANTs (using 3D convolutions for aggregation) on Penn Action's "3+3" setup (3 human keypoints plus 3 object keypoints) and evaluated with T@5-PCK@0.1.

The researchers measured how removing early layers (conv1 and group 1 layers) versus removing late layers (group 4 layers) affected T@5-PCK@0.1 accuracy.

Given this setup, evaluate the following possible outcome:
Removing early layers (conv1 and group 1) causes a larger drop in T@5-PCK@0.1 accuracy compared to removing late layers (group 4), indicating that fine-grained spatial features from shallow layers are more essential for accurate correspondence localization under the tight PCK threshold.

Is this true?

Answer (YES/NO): NO